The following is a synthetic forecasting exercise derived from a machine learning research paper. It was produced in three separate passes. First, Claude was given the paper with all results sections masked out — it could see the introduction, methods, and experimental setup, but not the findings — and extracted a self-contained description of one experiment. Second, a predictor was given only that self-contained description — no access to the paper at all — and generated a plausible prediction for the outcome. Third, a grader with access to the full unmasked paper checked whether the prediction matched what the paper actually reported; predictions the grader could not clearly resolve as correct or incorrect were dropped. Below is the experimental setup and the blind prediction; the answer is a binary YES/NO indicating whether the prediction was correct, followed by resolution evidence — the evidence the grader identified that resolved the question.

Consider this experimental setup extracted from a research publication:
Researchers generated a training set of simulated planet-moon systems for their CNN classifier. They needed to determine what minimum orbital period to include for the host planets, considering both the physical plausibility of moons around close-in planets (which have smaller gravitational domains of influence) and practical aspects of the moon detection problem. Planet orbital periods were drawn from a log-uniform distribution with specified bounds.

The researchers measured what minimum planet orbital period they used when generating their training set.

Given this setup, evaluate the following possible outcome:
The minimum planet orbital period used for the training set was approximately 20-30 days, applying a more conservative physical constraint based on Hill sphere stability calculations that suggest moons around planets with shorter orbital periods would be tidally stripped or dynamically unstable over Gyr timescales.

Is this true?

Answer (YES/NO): NO